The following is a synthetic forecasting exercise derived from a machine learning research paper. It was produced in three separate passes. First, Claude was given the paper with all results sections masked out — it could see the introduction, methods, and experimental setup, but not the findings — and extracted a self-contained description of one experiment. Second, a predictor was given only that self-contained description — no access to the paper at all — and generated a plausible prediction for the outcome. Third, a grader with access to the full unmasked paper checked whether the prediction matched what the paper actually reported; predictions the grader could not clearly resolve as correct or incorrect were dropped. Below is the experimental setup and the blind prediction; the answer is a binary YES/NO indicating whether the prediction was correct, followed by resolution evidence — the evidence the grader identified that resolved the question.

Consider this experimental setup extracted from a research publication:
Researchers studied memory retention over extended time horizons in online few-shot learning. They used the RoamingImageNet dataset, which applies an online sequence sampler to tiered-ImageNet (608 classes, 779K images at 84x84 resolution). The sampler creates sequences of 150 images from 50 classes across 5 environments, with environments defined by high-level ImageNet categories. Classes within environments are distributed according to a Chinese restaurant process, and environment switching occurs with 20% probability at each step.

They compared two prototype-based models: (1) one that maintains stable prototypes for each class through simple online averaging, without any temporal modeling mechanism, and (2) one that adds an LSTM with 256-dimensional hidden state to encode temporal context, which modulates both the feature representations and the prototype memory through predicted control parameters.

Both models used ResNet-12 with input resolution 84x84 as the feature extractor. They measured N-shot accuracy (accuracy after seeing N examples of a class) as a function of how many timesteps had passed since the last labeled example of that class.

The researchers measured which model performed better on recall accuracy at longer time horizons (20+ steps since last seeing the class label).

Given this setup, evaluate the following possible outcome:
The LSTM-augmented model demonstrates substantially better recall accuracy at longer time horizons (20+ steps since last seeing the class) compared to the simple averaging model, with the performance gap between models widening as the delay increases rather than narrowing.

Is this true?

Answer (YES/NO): NO